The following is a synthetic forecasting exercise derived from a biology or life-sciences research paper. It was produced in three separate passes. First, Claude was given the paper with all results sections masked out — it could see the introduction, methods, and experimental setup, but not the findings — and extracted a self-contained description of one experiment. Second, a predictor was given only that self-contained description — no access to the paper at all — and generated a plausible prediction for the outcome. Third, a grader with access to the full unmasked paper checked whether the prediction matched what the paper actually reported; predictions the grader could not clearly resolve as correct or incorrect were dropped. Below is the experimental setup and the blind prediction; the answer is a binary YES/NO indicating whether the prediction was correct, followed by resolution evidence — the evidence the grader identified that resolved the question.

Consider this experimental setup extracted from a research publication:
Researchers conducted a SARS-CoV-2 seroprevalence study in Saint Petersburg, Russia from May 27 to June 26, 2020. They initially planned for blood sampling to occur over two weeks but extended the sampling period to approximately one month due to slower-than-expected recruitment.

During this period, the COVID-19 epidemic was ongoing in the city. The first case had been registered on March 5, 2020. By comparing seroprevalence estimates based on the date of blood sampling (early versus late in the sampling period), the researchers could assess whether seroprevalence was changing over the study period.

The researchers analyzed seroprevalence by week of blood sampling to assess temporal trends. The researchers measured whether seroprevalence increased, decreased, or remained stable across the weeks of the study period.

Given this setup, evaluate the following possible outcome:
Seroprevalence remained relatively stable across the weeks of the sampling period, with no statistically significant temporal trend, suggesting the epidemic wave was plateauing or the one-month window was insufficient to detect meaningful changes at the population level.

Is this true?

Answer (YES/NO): NO